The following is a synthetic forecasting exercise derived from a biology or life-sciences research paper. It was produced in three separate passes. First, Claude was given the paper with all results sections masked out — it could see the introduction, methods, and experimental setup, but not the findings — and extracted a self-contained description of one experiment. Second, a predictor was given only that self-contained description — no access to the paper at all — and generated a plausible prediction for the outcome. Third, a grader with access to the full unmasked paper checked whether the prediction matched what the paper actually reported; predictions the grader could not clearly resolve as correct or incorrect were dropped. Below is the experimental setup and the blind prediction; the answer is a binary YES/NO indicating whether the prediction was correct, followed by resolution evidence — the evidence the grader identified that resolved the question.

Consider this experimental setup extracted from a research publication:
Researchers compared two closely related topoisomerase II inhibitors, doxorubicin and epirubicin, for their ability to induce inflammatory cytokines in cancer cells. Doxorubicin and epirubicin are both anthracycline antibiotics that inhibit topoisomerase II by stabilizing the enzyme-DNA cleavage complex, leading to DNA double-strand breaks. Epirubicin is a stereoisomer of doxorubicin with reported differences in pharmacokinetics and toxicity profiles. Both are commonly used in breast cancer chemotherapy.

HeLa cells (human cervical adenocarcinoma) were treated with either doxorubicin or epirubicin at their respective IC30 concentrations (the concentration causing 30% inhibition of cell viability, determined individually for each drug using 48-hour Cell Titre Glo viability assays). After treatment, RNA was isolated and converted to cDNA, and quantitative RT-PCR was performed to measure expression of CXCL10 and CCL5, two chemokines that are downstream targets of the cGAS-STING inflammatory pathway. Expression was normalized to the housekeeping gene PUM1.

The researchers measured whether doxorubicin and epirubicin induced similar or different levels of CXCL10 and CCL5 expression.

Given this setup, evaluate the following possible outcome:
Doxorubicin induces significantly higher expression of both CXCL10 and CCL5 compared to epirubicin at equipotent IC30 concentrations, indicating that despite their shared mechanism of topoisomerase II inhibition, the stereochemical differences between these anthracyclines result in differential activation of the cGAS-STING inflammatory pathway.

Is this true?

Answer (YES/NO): NO